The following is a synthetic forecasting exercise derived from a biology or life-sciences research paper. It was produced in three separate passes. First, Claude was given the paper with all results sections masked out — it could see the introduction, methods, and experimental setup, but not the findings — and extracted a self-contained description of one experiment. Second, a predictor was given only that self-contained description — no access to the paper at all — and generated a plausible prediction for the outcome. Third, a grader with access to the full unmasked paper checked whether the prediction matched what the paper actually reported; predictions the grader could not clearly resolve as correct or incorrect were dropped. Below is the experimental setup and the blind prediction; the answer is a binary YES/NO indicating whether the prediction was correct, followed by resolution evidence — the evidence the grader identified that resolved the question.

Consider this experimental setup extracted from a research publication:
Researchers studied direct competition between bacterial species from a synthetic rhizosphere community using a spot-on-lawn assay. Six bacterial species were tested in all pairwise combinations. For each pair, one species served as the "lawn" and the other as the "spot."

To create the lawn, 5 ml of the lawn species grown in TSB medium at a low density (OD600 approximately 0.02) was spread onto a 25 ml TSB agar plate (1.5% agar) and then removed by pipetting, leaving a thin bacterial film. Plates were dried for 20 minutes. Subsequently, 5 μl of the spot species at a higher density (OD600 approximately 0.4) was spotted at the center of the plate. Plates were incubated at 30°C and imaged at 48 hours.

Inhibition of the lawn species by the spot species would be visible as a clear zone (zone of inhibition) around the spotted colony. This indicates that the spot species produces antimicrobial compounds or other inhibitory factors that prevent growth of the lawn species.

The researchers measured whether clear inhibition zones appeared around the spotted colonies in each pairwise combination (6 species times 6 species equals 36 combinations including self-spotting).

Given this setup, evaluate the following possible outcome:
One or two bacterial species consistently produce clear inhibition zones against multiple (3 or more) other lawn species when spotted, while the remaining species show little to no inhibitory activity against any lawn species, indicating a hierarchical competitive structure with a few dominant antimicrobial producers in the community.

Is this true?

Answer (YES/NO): NO